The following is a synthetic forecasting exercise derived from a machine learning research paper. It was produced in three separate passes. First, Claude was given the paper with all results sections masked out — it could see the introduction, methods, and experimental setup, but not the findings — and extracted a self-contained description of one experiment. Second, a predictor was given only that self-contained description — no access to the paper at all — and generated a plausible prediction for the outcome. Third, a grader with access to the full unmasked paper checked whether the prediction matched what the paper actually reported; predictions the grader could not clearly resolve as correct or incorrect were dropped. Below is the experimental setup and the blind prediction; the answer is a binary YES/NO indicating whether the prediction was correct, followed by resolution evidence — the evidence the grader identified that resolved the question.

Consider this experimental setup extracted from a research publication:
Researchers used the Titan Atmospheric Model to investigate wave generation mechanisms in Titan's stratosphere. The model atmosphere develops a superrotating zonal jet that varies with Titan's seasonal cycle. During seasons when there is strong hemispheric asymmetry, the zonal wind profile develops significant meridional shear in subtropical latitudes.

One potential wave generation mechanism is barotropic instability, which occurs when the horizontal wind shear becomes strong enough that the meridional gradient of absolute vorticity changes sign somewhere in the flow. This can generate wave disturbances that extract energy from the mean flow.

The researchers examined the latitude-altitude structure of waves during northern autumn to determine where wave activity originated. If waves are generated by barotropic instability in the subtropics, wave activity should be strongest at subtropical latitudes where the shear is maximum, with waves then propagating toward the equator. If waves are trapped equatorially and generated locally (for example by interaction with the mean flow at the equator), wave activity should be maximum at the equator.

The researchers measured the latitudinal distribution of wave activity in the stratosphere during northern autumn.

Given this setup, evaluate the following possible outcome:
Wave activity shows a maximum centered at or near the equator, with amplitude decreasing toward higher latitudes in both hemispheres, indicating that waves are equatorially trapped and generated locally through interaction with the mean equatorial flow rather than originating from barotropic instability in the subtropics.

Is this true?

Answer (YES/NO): NO